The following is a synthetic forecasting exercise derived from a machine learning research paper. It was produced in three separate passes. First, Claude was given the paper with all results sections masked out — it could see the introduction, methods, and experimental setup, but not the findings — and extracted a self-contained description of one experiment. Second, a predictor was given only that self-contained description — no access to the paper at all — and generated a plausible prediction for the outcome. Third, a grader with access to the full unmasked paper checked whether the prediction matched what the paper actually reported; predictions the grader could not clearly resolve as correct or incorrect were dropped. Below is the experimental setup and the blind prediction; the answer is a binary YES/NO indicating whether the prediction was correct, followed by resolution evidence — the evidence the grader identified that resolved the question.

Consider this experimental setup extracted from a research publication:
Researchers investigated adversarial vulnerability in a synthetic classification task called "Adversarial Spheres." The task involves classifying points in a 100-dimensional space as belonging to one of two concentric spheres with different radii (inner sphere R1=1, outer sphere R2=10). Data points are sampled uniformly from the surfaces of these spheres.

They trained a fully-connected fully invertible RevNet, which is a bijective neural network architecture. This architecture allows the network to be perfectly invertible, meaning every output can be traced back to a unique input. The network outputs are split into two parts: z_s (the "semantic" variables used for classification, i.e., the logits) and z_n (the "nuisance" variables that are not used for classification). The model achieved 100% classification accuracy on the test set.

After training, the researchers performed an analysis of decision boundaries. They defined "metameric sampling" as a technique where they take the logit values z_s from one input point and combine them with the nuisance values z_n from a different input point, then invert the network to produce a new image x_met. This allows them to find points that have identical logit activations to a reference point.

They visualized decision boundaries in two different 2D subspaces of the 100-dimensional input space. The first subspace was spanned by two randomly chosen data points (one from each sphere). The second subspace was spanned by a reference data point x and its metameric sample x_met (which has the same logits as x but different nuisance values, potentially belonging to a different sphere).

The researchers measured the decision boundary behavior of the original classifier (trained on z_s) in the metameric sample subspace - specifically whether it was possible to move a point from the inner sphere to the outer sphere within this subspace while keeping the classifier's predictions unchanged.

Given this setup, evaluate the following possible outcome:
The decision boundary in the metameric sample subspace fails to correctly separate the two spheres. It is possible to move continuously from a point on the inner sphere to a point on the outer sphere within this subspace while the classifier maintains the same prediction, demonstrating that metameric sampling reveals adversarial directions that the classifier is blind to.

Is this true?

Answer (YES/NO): YES